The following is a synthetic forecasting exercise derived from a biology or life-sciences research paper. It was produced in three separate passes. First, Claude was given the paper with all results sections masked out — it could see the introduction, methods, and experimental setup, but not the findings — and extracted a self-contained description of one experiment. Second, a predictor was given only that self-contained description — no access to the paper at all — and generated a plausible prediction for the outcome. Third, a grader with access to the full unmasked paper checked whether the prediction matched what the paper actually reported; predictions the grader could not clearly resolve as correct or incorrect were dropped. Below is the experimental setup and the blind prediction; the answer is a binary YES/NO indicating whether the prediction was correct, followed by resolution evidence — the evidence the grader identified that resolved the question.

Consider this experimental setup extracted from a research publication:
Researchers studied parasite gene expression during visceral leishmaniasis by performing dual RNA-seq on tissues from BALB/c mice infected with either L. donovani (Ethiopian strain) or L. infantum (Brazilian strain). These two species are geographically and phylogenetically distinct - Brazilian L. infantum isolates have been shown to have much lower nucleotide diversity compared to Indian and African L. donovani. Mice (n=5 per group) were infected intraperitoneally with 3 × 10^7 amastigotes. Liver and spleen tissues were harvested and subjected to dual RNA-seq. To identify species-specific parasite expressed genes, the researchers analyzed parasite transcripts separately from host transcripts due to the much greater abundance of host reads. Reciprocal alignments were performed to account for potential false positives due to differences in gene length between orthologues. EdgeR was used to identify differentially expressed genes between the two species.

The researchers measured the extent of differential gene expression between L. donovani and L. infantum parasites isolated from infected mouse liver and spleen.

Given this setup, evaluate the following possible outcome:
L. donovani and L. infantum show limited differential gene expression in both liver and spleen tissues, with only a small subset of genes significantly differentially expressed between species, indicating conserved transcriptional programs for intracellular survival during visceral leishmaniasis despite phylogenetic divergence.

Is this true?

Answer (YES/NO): YES